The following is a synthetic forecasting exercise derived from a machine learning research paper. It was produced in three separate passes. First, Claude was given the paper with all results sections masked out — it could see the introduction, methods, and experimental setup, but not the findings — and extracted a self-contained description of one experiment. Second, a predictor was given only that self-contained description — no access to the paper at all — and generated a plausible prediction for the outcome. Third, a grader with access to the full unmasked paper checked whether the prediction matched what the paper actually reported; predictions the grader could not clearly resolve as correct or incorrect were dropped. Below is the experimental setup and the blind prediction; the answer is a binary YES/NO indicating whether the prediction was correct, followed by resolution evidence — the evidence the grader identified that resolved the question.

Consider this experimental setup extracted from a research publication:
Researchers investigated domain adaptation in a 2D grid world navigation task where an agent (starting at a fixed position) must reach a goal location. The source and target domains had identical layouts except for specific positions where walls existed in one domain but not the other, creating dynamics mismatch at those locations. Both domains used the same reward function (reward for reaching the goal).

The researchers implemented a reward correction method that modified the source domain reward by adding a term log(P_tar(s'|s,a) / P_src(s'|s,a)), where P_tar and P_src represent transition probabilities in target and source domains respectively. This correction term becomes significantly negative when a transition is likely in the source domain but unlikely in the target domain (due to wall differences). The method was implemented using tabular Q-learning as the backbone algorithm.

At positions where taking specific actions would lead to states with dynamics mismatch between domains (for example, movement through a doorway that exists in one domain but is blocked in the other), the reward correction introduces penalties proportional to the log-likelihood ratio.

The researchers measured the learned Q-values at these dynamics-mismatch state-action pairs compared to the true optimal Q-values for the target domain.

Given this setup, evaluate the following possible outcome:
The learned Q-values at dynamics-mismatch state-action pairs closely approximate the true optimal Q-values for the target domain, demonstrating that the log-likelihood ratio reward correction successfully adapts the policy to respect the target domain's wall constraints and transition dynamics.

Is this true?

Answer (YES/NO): NO